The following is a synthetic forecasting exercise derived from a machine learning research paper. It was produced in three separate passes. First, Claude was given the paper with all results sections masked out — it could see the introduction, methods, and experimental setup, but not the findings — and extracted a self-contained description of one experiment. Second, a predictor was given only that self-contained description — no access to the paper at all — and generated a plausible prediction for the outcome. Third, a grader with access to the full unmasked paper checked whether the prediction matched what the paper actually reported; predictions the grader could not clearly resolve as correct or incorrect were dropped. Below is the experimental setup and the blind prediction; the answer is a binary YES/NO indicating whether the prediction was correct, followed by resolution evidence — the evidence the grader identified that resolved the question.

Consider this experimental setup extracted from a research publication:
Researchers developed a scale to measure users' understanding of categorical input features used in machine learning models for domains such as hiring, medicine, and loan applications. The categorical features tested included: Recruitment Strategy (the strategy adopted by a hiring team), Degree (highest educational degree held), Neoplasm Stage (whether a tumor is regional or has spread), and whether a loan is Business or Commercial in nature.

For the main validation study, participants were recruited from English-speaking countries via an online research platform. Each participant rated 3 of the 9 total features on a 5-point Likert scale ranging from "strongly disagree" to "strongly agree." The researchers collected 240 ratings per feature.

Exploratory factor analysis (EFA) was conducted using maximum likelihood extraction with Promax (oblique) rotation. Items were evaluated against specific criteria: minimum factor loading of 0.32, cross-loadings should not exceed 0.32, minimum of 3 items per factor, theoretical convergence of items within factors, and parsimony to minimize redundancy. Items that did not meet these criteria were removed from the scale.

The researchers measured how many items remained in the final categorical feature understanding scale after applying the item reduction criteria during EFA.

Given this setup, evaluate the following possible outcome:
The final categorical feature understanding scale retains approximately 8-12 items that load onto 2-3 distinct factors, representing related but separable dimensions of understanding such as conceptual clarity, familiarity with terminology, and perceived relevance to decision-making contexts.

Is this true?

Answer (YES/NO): YES